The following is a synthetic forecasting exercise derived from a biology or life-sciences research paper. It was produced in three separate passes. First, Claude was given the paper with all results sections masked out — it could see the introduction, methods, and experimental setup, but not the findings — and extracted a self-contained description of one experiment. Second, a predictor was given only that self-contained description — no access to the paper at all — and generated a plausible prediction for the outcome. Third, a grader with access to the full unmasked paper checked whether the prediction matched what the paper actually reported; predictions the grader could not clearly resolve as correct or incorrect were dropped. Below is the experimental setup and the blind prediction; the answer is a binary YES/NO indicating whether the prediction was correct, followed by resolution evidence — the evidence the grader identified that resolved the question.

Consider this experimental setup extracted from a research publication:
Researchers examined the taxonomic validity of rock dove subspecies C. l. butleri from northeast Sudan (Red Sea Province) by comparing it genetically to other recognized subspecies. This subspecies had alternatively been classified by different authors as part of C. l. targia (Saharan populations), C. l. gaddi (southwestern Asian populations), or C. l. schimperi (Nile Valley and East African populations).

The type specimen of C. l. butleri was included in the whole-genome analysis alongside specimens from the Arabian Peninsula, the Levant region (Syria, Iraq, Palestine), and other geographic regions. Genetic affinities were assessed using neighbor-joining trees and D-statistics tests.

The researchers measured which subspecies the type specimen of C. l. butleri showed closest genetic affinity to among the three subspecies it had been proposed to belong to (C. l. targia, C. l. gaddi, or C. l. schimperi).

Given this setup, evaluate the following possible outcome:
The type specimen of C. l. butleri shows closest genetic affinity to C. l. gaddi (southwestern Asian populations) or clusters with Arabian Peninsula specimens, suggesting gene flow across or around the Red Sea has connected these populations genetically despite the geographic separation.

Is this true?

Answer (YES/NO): NO